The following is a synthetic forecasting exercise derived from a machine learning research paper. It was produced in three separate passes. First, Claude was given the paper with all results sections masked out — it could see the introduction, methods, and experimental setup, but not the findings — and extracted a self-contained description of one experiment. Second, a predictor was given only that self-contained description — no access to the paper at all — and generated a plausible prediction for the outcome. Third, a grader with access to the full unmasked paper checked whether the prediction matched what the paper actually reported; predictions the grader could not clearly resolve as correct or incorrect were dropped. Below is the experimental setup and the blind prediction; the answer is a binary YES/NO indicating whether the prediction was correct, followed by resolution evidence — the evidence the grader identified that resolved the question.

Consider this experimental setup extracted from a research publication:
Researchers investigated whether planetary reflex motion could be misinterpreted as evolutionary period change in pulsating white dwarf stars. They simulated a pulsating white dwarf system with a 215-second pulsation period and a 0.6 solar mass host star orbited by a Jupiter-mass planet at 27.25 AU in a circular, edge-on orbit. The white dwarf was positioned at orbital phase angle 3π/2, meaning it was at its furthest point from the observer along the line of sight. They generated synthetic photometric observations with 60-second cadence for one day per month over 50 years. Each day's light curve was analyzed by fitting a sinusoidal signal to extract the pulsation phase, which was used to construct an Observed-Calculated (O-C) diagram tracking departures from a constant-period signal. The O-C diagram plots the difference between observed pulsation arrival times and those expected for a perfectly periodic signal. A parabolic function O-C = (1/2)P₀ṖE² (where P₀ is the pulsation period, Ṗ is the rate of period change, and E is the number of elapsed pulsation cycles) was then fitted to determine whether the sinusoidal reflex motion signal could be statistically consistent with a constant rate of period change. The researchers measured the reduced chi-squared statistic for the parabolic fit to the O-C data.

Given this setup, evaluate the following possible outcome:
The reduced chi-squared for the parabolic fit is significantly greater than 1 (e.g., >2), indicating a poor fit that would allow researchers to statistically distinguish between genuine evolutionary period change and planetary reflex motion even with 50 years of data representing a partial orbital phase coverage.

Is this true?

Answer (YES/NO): NO